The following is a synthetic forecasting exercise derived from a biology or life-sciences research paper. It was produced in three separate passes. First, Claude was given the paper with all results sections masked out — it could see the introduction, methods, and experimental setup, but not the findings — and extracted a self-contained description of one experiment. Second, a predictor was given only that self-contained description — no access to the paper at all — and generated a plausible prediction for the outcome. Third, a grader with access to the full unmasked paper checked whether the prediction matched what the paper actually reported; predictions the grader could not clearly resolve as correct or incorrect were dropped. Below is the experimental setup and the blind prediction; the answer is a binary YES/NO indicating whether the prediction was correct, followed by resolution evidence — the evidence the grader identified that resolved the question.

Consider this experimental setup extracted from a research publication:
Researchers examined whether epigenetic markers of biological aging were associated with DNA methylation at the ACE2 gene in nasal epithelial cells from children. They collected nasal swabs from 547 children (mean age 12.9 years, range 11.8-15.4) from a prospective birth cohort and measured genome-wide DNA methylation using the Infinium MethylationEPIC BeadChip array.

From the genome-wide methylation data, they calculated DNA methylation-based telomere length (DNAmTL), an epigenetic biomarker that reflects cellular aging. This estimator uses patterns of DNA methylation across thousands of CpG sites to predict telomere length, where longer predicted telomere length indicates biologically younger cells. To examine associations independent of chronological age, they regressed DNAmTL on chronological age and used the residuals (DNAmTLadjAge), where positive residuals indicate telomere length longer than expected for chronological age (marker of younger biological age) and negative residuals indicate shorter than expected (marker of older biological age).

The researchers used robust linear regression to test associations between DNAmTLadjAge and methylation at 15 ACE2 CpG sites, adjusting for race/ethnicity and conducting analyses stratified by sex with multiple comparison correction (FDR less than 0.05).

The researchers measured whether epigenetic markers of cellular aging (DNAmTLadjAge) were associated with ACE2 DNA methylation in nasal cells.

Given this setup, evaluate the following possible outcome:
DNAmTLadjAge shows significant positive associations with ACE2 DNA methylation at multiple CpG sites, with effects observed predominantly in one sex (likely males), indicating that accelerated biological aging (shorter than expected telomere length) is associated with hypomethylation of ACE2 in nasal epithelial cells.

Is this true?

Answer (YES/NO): NO